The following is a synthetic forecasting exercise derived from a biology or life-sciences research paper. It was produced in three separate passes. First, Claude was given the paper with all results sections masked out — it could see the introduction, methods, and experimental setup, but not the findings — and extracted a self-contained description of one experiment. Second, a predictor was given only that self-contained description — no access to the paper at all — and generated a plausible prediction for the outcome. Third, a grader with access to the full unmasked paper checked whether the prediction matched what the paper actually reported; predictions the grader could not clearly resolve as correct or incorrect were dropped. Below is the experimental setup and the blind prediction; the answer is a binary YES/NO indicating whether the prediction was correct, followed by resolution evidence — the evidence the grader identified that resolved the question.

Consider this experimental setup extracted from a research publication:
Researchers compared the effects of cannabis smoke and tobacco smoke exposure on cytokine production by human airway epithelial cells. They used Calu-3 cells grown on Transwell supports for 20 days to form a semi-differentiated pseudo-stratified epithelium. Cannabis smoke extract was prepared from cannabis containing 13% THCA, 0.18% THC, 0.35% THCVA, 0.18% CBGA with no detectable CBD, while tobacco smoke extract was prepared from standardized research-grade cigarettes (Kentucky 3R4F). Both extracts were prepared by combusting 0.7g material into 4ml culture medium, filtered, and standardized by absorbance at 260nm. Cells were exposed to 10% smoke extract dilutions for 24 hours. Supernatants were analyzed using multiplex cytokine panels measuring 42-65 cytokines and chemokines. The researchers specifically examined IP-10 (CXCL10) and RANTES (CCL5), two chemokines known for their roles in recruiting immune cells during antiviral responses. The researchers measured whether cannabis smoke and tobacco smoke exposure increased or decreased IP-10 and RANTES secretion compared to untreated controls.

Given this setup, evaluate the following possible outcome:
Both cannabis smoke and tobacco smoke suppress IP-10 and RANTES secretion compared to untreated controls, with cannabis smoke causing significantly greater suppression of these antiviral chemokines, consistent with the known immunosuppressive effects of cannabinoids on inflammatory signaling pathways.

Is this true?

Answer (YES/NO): NO